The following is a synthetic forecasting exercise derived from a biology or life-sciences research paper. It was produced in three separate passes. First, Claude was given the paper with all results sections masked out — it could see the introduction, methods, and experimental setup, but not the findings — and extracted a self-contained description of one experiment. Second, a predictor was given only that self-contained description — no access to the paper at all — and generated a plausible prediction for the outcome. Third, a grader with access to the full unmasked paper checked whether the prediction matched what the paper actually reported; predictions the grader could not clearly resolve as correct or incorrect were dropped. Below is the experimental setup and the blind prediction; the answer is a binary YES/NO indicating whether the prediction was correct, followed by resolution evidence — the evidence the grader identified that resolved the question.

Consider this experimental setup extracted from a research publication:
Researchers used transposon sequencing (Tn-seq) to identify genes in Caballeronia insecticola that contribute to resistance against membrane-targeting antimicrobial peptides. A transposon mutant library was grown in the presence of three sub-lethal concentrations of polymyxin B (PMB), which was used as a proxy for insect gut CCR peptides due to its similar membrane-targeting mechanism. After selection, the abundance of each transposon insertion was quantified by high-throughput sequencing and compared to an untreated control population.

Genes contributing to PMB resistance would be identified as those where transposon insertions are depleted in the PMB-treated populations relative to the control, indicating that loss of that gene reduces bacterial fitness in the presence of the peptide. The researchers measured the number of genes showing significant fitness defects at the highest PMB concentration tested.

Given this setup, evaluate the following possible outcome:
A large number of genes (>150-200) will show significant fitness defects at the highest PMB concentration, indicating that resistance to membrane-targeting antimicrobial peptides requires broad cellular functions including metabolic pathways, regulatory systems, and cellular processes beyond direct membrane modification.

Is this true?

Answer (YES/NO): NO